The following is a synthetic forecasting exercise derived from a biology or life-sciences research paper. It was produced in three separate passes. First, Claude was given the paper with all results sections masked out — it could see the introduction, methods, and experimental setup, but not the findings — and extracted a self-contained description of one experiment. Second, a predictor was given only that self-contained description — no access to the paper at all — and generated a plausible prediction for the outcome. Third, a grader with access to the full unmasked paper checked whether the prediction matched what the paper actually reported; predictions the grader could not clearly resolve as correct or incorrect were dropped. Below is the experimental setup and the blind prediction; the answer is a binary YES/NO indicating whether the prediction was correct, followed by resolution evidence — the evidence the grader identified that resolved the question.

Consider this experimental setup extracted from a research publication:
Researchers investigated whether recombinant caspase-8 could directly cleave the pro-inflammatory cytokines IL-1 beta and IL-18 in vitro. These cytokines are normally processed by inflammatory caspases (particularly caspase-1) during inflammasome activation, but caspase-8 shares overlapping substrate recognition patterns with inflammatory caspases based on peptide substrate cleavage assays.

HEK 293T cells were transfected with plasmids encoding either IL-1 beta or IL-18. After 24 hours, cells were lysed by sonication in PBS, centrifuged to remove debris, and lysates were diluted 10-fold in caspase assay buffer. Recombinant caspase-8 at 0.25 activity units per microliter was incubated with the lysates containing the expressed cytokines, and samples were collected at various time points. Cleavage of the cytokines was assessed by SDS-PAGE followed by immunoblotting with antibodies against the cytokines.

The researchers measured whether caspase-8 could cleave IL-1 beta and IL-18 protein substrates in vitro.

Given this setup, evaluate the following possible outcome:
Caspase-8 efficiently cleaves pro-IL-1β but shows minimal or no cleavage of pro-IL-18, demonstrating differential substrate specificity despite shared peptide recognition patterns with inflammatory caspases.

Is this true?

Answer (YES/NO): NO